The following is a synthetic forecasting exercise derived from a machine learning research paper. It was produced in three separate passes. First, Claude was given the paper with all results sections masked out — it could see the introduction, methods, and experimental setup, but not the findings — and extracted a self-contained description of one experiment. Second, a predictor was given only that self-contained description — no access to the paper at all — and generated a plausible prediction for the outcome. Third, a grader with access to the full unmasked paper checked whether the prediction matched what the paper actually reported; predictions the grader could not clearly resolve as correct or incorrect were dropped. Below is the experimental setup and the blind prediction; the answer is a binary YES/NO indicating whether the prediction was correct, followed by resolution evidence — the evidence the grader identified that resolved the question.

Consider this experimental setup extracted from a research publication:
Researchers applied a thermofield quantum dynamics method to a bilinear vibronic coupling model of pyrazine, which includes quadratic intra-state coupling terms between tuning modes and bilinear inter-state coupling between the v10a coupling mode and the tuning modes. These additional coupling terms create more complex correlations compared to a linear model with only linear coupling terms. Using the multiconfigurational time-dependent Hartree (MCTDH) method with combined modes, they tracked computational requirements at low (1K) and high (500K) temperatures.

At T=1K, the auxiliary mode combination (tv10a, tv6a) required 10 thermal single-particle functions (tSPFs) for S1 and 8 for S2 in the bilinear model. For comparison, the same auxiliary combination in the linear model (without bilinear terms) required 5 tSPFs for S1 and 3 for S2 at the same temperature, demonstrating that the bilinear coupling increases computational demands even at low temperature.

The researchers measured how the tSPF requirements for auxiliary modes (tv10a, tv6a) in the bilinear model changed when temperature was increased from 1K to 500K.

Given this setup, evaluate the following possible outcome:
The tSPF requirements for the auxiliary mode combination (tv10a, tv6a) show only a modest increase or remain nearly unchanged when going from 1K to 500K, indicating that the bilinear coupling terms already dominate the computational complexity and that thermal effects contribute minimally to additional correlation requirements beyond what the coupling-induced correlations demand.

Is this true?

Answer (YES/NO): NO